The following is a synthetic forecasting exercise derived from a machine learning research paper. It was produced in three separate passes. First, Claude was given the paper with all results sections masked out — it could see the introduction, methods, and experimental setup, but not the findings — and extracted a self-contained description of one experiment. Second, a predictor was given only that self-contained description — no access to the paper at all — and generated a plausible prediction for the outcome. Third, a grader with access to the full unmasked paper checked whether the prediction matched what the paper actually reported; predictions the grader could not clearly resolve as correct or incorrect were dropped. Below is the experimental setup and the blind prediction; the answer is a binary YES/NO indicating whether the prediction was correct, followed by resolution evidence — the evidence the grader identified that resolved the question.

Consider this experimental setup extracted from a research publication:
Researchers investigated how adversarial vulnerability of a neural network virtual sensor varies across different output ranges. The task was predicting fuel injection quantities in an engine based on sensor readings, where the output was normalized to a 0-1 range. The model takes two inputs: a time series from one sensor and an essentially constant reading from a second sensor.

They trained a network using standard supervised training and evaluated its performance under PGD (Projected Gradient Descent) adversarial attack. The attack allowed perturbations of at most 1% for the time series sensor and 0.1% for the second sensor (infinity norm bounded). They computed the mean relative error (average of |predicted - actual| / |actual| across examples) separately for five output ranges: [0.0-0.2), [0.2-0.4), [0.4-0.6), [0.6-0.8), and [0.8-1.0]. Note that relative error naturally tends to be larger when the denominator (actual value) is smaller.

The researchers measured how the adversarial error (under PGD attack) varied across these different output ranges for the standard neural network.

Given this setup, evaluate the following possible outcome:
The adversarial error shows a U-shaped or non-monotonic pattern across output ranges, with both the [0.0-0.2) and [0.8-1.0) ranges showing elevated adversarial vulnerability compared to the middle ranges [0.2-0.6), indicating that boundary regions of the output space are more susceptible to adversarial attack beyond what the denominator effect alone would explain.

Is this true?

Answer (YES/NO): NO